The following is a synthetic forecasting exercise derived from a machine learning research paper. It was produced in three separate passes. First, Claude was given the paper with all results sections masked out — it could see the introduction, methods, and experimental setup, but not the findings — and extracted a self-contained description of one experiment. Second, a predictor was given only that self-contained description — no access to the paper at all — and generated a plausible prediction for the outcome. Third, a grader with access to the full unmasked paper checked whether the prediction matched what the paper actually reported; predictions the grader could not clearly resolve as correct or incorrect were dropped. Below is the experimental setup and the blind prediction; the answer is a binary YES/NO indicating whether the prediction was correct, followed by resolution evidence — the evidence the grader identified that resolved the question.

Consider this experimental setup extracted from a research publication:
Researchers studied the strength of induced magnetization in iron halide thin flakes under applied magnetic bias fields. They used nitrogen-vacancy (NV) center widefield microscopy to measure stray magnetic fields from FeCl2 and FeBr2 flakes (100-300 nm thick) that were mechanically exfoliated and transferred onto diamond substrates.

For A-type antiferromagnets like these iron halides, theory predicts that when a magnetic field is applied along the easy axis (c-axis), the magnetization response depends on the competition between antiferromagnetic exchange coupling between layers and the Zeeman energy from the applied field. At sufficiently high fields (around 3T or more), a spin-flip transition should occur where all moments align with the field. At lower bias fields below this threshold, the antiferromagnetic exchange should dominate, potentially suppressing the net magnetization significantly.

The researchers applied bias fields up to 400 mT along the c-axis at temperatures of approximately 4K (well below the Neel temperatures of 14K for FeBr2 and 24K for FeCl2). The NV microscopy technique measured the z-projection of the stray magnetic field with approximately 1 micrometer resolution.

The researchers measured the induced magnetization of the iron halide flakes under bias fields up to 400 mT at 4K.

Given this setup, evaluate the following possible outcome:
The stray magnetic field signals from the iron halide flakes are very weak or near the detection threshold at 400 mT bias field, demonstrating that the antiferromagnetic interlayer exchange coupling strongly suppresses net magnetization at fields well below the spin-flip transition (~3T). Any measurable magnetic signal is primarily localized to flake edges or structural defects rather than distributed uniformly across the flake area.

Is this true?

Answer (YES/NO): NO